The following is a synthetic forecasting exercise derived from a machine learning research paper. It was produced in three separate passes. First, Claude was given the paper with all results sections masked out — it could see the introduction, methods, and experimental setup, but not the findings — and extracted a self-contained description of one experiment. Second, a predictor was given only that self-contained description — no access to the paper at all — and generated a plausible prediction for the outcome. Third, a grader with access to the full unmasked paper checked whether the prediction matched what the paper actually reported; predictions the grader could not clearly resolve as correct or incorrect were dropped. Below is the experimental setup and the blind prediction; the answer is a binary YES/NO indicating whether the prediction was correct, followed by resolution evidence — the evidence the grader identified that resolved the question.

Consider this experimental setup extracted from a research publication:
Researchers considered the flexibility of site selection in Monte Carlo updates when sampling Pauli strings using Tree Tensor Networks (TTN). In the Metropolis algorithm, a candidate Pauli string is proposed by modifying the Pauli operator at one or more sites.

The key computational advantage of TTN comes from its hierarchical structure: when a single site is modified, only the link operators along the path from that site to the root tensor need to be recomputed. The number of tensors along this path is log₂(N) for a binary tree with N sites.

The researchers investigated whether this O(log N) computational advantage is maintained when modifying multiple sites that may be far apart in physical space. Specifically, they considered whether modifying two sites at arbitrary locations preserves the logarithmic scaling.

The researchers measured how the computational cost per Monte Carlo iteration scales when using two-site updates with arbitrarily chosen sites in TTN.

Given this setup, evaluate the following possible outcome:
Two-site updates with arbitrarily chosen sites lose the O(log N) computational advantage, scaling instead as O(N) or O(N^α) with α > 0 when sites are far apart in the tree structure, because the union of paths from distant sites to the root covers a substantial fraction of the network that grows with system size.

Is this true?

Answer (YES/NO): NO